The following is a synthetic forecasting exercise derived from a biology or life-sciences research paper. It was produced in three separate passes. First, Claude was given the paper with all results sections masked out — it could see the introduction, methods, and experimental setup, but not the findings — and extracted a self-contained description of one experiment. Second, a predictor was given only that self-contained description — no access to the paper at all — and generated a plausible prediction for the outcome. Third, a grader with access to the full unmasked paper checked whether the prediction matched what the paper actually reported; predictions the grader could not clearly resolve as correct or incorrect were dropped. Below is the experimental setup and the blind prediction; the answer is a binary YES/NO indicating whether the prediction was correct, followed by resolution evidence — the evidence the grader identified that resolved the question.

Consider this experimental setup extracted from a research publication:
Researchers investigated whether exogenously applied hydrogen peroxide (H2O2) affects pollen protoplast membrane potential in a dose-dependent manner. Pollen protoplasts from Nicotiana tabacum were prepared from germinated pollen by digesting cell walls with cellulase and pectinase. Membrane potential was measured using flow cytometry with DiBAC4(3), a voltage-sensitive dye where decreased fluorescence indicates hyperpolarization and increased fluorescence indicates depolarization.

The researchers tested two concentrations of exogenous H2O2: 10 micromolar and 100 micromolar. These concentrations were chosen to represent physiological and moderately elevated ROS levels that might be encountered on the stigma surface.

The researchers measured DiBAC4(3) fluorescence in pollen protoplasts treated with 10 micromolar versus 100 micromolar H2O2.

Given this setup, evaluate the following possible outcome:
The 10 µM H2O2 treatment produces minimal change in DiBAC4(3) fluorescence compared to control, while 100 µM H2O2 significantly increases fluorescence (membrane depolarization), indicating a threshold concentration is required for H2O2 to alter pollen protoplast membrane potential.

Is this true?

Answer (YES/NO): NO